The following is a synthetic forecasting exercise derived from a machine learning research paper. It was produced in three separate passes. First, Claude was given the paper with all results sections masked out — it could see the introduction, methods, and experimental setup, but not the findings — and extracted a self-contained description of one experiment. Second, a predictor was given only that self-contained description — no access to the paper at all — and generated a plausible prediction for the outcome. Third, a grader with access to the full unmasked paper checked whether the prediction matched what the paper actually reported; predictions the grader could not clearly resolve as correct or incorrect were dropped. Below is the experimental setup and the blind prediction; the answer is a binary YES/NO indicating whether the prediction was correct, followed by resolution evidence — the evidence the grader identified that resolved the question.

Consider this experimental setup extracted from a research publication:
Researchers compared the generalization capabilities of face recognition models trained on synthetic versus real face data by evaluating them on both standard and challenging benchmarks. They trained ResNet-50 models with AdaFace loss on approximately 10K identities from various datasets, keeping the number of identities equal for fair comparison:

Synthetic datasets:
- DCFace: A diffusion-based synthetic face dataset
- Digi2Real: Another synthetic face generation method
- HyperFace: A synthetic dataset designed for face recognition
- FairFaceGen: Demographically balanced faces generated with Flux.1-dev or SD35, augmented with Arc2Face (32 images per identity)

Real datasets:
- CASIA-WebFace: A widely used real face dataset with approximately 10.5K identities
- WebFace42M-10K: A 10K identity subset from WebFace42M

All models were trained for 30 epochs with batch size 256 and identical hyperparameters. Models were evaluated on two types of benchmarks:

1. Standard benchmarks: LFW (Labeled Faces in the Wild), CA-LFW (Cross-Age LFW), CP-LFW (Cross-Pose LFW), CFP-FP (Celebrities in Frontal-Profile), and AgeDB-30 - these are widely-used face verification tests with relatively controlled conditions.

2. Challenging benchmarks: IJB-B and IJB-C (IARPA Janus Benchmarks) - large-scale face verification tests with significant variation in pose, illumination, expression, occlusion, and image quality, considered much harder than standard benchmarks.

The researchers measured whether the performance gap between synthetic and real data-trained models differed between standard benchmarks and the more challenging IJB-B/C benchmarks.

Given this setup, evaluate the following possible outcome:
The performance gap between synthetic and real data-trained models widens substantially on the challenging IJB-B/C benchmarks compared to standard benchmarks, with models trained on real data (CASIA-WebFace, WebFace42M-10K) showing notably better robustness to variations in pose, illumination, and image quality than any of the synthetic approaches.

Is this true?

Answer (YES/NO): NO